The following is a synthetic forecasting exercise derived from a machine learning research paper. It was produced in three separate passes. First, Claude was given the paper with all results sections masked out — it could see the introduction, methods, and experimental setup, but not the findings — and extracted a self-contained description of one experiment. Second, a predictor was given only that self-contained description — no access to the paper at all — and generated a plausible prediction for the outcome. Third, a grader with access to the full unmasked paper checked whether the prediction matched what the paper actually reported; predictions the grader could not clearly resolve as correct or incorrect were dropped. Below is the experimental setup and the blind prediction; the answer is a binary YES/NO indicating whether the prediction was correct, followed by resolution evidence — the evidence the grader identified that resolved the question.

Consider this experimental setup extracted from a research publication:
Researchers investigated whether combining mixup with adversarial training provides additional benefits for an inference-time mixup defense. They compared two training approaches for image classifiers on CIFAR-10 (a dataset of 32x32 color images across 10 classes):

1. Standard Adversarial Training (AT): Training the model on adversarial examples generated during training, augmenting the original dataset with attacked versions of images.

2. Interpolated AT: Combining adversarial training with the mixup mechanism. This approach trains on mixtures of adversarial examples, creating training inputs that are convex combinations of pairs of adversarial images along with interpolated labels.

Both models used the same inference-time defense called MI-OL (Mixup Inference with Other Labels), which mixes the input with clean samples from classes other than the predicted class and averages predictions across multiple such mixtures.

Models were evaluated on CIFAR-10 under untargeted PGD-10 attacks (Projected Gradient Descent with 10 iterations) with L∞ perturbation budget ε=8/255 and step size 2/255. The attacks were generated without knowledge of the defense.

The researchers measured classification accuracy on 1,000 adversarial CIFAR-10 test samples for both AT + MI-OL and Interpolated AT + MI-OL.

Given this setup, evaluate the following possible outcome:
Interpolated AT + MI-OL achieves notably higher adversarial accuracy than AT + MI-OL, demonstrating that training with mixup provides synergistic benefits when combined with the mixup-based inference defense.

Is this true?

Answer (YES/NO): YES